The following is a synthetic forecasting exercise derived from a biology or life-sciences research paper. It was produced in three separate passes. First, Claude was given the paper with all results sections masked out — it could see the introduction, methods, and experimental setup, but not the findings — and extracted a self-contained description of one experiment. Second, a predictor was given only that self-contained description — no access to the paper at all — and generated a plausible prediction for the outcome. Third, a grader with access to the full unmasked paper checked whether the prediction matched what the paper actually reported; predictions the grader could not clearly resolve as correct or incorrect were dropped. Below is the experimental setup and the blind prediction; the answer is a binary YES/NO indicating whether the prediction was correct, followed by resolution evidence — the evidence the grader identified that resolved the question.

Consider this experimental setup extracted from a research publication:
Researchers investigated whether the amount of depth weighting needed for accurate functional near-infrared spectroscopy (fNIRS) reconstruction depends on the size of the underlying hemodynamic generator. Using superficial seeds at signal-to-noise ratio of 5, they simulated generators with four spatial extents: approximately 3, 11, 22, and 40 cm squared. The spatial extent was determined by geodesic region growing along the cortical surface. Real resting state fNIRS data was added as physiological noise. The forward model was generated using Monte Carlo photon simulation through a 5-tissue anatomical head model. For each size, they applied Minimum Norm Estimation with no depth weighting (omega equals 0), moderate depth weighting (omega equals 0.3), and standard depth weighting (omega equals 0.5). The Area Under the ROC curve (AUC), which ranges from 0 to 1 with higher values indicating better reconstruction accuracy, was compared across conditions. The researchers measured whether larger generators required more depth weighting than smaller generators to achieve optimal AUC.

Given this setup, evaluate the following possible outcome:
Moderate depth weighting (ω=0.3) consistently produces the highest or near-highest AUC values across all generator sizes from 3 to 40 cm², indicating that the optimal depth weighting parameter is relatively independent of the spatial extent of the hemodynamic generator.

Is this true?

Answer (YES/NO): NO